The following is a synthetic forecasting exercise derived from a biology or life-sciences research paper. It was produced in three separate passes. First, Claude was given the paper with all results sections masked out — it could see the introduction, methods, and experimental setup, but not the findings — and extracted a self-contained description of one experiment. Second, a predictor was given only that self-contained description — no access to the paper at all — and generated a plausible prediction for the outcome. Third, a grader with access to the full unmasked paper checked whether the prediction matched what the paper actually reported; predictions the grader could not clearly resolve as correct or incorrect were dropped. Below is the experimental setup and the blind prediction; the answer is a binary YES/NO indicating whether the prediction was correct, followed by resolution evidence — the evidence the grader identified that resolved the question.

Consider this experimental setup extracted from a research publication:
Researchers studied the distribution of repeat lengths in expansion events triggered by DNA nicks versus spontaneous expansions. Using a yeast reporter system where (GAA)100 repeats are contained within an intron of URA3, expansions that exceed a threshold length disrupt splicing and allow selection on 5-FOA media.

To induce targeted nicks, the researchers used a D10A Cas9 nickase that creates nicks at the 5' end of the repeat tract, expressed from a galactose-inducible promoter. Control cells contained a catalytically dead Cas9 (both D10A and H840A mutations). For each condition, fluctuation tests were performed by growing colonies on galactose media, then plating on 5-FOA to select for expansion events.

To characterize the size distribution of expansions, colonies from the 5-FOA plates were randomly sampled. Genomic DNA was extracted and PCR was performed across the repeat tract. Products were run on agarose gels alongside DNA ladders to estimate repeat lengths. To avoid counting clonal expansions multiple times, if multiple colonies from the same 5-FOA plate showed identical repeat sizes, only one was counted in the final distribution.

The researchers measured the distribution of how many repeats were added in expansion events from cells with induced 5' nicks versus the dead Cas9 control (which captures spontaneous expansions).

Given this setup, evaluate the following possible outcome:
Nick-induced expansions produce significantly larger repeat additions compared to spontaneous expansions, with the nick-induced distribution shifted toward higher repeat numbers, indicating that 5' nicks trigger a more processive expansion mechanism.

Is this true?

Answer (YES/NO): YES